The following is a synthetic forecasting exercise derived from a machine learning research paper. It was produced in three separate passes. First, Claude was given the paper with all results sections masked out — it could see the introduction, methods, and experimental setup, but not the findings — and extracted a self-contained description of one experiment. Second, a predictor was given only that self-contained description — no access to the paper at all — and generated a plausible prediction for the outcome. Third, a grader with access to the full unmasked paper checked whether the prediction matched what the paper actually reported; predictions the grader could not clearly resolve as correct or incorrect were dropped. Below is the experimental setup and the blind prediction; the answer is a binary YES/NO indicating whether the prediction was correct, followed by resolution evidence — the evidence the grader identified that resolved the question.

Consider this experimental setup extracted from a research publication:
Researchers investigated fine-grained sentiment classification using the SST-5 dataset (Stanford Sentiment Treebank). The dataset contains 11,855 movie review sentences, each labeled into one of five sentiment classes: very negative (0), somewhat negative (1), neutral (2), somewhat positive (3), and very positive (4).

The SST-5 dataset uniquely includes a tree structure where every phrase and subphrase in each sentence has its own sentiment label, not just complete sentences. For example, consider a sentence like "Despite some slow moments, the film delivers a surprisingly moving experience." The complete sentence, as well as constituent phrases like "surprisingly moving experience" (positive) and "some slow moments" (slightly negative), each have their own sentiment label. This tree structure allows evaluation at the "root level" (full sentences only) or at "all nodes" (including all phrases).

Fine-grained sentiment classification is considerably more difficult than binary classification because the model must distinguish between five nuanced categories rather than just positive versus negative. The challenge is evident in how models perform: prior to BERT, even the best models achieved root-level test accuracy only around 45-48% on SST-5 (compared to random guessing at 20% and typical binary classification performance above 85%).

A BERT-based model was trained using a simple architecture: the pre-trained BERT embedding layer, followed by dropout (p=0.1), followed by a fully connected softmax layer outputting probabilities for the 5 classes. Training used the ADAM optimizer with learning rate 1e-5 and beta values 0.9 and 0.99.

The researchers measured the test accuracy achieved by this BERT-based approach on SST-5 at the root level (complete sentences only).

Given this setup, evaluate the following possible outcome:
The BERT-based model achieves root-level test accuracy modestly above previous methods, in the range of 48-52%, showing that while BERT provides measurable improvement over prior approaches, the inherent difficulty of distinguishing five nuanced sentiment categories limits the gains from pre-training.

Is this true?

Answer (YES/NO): NO